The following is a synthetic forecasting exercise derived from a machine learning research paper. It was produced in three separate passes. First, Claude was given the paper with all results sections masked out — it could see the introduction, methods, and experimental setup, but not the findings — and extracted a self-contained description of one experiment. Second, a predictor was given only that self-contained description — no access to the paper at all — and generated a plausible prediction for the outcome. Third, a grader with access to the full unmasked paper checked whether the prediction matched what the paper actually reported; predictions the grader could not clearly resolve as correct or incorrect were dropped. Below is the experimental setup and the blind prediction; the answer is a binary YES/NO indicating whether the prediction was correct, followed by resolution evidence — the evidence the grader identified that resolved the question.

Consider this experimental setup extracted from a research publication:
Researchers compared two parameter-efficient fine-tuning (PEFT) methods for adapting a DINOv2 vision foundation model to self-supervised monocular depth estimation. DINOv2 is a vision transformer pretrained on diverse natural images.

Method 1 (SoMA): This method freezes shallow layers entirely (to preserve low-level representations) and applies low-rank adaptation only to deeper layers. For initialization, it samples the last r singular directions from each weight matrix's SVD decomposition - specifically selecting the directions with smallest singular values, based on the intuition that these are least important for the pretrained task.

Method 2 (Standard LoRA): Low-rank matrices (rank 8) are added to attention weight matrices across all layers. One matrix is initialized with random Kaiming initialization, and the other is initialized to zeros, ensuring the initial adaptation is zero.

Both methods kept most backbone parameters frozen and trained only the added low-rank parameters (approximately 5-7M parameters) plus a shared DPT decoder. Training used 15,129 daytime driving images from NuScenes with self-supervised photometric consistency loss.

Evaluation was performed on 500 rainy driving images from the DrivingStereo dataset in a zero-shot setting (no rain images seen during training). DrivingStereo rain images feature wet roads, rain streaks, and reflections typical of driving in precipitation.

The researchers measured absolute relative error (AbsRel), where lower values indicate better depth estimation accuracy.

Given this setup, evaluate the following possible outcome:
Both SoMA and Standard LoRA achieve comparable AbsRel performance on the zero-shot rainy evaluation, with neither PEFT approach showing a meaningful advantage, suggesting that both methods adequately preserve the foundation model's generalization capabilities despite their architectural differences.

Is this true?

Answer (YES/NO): NO